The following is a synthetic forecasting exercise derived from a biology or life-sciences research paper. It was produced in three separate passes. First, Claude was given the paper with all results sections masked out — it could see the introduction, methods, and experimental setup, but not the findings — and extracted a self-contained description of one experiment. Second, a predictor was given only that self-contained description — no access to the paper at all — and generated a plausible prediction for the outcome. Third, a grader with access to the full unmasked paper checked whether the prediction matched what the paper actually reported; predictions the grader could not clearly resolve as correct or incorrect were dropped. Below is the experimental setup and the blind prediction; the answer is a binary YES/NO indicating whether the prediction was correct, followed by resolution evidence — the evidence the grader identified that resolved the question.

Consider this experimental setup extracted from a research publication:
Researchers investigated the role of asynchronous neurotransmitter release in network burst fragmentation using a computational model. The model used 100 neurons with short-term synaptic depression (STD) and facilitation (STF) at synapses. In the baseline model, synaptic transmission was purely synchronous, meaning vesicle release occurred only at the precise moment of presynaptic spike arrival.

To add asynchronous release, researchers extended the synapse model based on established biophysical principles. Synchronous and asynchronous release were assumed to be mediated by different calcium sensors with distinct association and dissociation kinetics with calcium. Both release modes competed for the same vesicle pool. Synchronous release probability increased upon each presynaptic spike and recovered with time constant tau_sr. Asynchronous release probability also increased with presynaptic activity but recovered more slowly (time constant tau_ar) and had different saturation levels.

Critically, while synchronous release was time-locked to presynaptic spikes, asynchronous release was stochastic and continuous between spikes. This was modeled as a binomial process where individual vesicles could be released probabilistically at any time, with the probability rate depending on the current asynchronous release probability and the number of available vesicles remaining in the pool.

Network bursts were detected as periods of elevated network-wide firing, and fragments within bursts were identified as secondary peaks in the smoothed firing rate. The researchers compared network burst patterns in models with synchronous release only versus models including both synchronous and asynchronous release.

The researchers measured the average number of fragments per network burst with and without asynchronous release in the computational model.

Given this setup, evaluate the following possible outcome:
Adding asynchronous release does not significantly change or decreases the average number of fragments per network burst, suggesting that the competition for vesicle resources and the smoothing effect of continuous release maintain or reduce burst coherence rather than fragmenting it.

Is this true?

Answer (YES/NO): NO